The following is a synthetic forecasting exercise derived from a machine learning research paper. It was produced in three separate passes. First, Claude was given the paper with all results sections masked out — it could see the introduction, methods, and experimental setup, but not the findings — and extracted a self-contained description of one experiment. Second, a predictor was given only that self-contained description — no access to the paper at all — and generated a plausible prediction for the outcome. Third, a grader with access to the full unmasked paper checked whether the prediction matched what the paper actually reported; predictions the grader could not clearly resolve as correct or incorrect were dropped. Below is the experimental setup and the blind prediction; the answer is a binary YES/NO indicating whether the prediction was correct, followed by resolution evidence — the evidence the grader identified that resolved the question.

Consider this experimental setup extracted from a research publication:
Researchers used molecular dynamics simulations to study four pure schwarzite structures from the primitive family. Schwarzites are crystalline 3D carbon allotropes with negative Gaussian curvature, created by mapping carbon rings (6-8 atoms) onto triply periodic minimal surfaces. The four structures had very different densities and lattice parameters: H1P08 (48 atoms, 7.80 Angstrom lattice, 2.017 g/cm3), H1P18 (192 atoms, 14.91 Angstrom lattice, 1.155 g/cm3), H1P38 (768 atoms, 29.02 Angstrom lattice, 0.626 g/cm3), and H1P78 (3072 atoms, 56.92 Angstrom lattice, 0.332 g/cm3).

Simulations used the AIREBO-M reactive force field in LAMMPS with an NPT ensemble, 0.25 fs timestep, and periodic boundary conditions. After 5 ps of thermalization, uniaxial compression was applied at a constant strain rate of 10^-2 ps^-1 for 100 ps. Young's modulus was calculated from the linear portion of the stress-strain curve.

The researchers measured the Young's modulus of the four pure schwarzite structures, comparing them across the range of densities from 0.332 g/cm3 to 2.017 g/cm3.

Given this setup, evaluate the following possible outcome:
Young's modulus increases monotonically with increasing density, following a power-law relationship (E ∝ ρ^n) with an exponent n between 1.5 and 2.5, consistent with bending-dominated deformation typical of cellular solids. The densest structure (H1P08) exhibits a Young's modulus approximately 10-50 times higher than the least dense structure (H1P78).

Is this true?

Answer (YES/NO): NO